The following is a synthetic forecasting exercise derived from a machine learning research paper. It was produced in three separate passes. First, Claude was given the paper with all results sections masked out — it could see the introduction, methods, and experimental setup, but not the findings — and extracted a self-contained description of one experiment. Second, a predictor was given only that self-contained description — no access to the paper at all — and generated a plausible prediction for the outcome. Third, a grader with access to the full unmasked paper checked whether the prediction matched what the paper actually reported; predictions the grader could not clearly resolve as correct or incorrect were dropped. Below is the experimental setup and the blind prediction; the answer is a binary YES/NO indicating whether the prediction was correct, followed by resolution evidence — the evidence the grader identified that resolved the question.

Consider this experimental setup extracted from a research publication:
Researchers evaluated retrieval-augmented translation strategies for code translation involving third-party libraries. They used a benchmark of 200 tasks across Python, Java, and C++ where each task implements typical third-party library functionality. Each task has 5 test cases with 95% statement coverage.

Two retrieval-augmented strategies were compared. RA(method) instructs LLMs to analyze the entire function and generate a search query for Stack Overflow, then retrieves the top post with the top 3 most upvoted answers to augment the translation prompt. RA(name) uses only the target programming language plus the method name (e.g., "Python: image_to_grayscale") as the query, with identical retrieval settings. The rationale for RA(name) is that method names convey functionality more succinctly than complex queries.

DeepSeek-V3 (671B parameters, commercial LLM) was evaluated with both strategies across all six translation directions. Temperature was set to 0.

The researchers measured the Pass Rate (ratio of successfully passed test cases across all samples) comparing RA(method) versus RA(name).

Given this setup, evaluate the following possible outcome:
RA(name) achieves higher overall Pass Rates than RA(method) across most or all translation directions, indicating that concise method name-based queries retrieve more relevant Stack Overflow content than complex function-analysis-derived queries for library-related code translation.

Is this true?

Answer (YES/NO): NO